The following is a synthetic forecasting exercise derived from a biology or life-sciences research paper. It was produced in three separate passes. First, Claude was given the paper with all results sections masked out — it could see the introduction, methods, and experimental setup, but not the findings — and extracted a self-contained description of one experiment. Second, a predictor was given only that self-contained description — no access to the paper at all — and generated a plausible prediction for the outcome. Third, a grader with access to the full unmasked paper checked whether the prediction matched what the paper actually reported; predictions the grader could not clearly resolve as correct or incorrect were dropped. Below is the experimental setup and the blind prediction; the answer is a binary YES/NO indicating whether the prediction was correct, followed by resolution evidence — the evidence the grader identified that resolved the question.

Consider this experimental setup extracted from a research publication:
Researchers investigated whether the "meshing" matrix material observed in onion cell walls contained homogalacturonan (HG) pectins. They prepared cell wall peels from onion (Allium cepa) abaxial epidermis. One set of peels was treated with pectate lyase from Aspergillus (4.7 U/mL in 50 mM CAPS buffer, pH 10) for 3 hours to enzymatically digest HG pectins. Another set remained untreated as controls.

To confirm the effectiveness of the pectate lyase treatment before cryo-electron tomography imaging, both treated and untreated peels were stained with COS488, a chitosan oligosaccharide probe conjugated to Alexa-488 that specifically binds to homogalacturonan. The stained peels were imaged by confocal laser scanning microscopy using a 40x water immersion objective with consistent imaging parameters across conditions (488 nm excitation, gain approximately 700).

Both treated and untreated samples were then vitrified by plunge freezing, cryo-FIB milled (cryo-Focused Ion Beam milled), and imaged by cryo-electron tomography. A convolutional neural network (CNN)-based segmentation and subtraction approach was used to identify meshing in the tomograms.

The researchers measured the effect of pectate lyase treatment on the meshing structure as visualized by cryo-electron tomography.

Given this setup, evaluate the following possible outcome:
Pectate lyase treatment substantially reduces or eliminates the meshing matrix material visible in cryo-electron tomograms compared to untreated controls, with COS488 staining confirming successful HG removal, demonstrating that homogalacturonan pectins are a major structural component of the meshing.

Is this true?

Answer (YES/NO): YES